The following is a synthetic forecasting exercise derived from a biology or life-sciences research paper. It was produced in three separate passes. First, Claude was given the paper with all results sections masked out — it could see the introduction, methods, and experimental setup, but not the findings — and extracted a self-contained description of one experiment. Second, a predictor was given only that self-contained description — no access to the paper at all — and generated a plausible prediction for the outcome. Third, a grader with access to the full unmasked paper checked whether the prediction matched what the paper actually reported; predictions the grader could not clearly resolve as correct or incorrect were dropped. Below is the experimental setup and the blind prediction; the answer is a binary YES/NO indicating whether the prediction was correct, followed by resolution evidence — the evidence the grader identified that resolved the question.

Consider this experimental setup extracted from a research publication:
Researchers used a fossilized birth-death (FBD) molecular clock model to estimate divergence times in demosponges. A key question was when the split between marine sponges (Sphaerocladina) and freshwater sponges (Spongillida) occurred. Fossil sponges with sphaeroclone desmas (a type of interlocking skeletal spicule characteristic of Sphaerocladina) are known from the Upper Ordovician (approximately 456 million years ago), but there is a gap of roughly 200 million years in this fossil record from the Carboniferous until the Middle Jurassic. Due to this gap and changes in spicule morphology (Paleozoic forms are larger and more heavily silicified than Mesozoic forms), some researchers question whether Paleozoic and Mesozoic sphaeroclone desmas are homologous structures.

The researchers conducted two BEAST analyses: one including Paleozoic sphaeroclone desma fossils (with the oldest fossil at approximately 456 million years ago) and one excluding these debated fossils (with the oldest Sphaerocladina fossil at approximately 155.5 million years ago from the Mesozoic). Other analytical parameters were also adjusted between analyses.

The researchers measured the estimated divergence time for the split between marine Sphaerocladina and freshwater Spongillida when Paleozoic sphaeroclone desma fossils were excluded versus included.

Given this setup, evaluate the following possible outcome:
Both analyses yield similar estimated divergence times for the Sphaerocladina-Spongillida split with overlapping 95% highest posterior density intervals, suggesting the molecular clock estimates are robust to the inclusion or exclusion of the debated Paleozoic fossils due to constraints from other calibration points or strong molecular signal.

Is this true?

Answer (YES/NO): NO